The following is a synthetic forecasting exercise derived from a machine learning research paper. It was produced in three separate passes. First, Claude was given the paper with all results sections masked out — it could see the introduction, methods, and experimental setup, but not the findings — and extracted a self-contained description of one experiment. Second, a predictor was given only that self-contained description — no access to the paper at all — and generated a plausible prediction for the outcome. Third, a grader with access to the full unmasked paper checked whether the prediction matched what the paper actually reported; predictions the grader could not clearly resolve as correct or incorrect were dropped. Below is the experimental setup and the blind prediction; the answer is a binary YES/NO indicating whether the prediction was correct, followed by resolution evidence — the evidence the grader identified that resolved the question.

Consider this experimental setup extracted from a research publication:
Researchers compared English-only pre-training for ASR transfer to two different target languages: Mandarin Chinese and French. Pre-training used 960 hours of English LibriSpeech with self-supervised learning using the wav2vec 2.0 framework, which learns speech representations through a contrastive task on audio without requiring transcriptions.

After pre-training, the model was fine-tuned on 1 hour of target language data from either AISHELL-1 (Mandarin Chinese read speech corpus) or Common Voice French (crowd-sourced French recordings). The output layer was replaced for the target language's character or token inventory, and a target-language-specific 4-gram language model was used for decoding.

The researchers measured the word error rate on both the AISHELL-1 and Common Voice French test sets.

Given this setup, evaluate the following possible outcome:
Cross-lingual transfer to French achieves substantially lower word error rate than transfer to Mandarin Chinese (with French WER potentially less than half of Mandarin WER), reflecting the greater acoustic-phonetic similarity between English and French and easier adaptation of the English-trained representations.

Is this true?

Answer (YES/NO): NO